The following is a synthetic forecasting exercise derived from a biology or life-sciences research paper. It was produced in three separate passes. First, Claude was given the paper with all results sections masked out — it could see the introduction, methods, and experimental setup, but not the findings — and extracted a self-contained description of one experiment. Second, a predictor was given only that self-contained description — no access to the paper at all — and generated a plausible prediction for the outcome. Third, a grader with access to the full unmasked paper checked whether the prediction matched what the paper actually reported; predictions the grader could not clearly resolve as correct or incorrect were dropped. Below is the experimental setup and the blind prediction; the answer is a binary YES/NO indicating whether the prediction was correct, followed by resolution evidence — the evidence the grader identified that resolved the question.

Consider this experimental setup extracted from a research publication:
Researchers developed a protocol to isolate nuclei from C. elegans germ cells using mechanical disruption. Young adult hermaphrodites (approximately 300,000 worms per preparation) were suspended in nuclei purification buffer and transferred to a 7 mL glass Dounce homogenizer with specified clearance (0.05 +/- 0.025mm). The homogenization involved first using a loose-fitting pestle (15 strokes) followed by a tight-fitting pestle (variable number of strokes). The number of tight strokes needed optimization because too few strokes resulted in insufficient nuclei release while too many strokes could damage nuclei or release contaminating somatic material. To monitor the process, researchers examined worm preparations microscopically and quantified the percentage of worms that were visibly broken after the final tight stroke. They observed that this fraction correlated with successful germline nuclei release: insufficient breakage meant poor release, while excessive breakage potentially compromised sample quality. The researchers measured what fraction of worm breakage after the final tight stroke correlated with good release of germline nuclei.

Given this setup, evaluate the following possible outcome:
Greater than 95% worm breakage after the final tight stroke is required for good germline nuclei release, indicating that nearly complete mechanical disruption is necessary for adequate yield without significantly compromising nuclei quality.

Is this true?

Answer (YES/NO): NO